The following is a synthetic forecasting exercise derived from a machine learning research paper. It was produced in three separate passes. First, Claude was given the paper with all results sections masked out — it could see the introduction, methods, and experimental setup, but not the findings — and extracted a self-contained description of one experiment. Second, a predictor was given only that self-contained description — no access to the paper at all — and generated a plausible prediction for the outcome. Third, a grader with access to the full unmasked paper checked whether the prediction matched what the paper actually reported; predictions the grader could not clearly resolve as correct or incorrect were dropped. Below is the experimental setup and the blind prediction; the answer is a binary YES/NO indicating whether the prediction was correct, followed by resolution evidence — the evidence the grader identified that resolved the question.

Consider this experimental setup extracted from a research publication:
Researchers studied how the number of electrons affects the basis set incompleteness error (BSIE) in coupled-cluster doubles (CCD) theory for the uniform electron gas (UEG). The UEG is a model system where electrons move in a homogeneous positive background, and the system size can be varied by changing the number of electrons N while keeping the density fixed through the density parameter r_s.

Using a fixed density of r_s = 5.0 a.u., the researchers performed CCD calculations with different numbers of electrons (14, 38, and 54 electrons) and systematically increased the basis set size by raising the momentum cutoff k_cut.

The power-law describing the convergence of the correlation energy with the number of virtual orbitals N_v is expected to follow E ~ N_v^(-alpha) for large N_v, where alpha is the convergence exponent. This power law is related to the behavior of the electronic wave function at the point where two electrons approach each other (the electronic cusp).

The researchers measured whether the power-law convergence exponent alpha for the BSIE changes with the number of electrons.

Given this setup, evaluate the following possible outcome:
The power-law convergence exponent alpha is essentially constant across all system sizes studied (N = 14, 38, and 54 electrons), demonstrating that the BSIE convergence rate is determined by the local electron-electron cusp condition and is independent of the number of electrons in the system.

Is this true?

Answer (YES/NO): YES